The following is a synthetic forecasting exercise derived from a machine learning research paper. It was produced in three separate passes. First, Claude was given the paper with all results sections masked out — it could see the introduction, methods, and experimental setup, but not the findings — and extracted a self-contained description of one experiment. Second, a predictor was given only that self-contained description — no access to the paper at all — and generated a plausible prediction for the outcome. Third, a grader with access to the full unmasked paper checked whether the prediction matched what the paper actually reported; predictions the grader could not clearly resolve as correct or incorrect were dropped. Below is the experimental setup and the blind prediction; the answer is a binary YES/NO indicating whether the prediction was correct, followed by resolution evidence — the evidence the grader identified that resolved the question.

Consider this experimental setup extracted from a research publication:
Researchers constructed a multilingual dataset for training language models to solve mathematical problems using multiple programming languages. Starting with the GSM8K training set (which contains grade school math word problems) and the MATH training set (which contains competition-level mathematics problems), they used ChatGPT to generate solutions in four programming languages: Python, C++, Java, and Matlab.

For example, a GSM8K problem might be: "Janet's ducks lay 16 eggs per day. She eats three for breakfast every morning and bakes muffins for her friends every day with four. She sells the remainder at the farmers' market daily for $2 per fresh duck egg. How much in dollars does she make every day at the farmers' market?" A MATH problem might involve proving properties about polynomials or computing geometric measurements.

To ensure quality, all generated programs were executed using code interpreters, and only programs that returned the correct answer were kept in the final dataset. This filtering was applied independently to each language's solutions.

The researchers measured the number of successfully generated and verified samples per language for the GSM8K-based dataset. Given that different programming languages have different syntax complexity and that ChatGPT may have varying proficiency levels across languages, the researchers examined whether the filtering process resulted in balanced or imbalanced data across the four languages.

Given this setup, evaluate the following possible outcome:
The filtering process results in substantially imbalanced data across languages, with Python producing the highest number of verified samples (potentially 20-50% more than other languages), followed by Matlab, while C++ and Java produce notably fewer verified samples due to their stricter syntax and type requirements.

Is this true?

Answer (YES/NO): NO